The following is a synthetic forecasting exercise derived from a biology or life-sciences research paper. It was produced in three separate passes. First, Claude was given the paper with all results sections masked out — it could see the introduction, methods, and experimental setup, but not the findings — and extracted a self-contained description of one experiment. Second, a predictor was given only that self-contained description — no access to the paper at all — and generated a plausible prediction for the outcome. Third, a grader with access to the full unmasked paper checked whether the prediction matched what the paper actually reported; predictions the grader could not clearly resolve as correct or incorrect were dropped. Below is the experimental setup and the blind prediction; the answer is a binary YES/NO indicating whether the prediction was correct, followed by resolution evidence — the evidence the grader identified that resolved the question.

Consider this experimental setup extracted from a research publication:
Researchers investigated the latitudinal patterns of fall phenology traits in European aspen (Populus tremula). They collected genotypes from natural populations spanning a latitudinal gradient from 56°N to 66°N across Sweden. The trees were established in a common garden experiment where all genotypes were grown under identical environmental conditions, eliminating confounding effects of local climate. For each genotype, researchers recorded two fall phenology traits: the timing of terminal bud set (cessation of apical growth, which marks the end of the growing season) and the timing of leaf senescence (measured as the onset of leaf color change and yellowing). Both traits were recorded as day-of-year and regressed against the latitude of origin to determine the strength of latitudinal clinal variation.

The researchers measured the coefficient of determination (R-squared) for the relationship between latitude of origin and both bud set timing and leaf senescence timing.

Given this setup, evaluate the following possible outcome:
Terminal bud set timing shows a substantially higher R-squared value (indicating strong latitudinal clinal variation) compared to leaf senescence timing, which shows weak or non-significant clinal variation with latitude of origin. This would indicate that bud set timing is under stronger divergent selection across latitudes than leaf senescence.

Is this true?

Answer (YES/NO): NO